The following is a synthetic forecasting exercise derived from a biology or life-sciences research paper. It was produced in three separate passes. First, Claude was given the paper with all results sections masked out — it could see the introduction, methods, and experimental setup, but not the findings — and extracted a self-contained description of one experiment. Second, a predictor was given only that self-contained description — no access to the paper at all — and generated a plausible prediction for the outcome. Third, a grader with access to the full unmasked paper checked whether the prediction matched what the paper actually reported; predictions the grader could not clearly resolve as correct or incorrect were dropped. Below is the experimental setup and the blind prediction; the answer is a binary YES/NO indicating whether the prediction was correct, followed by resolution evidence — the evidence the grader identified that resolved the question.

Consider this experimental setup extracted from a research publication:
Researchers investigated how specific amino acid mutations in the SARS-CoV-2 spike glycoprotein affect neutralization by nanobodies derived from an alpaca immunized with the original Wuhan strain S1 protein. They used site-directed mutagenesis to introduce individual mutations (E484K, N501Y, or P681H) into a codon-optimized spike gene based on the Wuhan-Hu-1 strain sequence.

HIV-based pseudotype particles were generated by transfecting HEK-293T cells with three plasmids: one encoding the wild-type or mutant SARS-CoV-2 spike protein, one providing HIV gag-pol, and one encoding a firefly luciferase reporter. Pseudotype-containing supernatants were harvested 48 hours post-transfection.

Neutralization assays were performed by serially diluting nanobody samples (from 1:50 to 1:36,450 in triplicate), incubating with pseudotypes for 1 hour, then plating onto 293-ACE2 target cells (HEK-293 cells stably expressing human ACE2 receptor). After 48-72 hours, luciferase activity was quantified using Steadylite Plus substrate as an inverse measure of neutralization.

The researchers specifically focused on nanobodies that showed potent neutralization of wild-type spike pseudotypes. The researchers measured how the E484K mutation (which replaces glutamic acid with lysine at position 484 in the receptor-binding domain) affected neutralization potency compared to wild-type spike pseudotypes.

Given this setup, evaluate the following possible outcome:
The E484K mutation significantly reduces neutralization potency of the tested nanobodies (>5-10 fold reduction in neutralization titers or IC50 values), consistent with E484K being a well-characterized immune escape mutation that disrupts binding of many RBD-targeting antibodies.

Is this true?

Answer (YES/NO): NO